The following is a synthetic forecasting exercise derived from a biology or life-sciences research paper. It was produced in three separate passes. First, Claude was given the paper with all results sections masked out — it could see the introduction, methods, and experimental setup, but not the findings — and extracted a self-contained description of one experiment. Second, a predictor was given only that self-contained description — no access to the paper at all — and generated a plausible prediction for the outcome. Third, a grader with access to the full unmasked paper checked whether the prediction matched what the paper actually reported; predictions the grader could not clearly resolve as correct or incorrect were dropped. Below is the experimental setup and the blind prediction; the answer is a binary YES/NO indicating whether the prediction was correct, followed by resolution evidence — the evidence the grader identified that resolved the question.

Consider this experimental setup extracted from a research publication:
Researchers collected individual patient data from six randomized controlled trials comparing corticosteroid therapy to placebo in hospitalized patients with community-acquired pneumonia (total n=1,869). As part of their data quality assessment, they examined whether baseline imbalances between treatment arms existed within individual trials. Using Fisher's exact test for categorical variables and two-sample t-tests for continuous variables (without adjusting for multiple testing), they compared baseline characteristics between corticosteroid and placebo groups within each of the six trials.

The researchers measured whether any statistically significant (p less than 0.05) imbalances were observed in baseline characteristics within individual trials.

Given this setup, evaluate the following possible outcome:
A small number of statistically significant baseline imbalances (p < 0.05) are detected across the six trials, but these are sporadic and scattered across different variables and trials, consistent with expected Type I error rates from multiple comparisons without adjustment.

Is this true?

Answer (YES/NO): YES